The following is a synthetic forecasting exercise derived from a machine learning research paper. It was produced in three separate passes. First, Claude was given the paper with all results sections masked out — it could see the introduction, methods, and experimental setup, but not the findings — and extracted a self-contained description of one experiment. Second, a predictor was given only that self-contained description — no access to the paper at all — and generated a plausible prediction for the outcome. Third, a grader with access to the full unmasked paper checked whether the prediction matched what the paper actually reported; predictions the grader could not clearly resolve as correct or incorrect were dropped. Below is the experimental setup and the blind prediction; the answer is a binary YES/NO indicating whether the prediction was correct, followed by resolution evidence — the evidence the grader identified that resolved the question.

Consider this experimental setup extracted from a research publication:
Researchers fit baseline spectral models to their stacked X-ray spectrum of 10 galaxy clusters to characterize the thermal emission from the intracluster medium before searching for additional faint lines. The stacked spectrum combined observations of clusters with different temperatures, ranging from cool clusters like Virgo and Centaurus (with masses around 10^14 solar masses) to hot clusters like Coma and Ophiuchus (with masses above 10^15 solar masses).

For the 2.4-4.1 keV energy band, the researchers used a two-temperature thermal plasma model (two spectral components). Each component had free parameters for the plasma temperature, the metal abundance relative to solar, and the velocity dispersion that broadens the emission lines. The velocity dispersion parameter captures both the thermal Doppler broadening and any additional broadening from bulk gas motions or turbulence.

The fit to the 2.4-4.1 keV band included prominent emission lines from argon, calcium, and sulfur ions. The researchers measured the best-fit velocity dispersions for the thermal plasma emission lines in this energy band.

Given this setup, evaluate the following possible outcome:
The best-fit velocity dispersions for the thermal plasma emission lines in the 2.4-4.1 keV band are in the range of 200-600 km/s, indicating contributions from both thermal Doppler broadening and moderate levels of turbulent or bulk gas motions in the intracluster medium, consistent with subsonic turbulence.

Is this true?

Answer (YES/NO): NO